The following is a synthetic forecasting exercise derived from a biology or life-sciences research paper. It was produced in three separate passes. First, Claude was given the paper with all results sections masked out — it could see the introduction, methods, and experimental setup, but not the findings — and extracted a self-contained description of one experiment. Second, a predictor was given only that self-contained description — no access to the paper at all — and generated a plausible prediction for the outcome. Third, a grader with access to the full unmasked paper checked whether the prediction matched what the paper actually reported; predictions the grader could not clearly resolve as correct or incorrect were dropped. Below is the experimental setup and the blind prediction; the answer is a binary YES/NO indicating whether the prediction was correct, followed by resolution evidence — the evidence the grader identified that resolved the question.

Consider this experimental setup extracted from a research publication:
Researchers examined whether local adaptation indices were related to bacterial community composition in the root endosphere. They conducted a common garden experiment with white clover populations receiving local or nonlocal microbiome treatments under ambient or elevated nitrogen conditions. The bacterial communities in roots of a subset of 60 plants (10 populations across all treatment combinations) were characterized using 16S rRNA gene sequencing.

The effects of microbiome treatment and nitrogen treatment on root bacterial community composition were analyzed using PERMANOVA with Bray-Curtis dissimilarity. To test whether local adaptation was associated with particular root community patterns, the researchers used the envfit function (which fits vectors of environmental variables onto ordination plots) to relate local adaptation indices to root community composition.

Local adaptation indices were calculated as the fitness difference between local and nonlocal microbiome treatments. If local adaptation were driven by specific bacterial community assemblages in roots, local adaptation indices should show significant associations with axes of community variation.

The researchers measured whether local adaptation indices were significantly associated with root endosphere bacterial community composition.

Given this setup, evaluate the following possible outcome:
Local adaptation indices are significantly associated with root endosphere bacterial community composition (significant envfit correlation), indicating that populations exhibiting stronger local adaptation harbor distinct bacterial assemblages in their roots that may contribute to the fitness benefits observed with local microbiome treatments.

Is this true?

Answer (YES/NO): NO